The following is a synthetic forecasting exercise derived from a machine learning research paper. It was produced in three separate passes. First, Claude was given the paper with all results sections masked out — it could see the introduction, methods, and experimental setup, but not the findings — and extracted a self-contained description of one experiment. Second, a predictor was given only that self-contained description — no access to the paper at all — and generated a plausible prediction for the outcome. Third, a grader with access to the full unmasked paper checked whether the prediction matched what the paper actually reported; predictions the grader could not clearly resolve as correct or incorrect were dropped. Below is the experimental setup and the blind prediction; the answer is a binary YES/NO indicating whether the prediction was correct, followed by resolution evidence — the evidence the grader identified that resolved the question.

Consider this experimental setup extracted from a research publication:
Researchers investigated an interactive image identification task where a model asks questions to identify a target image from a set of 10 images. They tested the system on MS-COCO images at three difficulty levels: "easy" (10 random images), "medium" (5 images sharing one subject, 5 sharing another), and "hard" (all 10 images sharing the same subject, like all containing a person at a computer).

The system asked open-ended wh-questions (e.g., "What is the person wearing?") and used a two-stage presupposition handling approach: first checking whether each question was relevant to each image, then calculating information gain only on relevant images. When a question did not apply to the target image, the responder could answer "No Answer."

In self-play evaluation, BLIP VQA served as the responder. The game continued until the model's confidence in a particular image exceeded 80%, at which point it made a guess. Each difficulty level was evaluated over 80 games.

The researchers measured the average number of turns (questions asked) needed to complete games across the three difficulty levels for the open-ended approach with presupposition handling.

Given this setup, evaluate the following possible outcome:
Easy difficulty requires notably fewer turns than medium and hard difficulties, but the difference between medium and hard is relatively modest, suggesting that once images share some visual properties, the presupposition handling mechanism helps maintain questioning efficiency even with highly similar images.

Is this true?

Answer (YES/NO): NO